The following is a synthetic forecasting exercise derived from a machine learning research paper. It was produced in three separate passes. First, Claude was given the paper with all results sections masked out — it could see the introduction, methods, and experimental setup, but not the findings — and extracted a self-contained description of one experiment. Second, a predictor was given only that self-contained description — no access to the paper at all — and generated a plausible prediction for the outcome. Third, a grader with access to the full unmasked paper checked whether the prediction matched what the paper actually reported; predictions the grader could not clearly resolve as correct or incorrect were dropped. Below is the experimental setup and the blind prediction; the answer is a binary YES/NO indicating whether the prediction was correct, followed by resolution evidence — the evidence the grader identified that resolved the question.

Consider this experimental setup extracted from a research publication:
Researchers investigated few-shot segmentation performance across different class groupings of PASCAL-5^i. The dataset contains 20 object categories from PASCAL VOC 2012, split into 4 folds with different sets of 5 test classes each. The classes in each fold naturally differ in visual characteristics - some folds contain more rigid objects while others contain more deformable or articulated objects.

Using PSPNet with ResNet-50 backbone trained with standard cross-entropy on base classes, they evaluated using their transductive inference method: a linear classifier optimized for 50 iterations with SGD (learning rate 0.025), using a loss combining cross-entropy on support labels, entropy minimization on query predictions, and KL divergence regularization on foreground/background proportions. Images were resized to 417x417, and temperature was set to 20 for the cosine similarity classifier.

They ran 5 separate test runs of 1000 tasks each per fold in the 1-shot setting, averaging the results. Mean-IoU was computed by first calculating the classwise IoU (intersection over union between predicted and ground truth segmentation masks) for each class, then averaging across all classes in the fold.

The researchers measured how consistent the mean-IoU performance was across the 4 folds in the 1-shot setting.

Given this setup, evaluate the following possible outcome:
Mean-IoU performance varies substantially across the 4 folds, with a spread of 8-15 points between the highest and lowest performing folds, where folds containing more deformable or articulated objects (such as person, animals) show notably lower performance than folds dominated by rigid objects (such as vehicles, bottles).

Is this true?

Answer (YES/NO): NO